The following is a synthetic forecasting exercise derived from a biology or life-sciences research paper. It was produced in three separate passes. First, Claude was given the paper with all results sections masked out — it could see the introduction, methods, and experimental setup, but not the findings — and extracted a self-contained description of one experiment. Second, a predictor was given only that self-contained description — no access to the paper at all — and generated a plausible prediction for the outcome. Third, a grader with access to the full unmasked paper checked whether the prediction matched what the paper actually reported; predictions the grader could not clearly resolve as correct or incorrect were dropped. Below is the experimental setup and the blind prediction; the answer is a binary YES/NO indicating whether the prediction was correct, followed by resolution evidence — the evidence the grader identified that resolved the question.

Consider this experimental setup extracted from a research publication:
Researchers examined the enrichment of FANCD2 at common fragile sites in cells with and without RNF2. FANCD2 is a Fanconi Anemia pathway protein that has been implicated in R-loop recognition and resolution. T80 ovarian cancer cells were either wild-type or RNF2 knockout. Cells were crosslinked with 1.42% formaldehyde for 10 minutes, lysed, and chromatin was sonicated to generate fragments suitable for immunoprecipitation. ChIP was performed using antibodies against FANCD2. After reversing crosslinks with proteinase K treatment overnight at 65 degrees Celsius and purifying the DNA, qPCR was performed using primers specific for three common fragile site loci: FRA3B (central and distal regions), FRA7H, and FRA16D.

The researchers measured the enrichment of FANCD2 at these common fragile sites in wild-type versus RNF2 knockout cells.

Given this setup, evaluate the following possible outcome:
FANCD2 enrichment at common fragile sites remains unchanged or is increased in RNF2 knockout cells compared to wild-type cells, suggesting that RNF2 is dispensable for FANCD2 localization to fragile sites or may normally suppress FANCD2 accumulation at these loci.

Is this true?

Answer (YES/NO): YES